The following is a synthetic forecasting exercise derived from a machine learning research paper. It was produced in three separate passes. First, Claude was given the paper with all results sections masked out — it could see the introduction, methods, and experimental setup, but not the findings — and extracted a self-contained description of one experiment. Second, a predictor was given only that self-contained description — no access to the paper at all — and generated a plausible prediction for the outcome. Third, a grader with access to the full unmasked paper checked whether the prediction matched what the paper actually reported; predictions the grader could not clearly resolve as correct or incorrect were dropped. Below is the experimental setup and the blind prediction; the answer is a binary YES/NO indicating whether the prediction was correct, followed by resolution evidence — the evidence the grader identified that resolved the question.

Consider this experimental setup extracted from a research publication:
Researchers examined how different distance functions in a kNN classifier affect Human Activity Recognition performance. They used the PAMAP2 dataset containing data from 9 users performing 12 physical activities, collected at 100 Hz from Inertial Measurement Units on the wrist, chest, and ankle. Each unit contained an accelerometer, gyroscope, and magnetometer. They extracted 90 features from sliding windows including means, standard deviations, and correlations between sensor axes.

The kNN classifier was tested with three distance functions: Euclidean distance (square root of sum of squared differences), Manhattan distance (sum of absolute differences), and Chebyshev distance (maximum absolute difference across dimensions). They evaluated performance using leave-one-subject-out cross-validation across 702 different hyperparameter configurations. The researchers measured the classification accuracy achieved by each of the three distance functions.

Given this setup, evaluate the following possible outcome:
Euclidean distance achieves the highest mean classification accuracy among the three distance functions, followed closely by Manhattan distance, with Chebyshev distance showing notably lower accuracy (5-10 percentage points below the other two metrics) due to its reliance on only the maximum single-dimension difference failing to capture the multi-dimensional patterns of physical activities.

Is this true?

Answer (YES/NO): NO